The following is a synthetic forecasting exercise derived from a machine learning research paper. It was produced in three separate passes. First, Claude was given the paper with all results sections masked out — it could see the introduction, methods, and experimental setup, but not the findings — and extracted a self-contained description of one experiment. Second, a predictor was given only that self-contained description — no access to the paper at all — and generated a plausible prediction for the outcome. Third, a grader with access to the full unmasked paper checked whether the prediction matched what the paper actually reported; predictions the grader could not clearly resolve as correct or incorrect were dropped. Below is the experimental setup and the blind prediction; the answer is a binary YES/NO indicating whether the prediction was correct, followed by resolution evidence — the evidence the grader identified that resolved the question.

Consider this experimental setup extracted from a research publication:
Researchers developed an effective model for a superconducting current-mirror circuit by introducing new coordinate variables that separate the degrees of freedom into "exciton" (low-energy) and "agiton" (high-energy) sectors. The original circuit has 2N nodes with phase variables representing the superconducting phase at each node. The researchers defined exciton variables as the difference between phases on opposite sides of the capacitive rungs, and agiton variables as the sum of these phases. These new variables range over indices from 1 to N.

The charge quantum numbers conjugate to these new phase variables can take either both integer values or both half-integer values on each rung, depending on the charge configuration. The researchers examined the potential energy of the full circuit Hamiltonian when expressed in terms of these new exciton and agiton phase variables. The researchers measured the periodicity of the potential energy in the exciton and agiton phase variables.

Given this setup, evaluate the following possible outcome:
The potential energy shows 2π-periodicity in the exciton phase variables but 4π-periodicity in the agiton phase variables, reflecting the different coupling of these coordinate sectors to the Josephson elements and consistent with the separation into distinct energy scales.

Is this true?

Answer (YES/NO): NO